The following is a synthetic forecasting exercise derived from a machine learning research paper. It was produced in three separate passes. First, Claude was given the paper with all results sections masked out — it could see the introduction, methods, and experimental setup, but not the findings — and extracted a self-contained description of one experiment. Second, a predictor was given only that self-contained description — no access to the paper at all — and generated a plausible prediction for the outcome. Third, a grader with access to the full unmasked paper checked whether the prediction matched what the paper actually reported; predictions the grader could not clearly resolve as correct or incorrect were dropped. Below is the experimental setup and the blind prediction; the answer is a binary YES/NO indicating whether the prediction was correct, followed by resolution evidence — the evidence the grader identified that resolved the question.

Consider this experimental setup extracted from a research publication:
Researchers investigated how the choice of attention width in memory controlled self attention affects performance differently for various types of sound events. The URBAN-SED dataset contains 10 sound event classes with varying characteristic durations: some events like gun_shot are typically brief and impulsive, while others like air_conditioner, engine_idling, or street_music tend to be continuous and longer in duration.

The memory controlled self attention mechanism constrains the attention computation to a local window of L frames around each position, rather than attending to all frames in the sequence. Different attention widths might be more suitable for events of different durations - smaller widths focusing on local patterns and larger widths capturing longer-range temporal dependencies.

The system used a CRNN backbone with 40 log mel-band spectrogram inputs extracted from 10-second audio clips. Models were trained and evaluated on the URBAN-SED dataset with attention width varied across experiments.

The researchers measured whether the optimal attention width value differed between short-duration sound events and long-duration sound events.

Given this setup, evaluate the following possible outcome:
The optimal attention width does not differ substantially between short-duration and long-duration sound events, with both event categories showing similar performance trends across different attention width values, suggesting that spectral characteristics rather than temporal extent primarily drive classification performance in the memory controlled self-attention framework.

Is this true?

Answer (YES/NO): NO